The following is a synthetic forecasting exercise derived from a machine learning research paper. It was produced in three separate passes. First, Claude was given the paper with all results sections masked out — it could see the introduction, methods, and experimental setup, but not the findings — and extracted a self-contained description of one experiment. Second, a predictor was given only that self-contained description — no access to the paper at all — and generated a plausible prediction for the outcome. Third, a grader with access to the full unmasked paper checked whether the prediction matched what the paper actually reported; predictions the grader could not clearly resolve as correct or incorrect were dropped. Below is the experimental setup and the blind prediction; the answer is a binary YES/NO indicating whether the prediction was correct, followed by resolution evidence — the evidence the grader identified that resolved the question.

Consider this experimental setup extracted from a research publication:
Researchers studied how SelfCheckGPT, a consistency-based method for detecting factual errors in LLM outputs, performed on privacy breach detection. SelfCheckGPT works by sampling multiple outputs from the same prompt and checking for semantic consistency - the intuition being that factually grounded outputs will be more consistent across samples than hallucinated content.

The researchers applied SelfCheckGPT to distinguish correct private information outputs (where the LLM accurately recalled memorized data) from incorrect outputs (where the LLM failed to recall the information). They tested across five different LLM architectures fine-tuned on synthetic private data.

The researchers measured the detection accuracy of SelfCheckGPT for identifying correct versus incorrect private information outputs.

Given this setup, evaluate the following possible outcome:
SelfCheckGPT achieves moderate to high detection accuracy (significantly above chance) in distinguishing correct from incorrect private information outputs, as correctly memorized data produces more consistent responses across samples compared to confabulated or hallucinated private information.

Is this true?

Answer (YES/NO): NO